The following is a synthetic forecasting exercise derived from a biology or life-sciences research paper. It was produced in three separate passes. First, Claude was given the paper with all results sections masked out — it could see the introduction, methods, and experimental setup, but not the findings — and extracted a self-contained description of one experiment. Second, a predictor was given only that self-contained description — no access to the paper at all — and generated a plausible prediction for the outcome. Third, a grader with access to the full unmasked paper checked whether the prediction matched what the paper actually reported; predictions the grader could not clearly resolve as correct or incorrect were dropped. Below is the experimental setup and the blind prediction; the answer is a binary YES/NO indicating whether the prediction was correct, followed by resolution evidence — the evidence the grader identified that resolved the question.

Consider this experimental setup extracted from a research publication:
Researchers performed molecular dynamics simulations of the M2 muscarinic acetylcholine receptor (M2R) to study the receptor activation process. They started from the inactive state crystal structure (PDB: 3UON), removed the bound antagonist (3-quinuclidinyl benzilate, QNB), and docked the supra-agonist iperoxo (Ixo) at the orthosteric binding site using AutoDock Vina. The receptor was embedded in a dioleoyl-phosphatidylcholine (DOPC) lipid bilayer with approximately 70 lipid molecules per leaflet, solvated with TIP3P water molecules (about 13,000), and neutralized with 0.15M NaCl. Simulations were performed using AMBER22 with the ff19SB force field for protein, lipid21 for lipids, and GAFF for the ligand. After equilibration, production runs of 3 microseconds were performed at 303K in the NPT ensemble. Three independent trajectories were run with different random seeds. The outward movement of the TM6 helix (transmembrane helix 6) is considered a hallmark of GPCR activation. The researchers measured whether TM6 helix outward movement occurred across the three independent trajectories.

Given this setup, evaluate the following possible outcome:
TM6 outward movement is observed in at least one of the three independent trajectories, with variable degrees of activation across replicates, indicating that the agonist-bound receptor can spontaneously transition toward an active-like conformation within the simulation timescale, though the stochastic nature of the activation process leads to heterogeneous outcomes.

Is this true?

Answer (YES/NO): YES